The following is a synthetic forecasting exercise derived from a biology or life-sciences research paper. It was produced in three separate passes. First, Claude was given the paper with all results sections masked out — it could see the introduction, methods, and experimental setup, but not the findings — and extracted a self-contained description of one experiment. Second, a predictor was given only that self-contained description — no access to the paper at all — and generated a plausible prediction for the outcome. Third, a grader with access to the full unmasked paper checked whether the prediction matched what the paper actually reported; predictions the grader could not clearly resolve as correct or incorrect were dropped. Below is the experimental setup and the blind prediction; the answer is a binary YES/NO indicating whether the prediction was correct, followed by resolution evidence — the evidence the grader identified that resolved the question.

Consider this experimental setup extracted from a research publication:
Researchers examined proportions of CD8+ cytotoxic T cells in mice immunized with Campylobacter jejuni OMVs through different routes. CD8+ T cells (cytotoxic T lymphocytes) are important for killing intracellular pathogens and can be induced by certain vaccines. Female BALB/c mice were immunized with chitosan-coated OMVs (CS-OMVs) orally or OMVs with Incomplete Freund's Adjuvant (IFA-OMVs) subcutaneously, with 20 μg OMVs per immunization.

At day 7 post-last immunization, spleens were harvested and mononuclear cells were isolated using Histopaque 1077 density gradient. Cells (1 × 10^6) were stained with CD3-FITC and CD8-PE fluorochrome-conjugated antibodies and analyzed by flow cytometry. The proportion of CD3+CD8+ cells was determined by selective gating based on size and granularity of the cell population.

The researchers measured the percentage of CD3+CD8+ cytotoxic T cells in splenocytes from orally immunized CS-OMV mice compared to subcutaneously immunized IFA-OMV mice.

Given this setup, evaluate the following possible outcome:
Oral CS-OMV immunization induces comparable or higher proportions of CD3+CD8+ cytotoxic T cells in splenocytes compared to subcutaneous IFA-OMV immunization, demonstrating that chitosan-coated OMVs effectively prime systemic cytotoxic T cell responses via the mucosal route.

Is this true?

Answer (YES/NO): YES